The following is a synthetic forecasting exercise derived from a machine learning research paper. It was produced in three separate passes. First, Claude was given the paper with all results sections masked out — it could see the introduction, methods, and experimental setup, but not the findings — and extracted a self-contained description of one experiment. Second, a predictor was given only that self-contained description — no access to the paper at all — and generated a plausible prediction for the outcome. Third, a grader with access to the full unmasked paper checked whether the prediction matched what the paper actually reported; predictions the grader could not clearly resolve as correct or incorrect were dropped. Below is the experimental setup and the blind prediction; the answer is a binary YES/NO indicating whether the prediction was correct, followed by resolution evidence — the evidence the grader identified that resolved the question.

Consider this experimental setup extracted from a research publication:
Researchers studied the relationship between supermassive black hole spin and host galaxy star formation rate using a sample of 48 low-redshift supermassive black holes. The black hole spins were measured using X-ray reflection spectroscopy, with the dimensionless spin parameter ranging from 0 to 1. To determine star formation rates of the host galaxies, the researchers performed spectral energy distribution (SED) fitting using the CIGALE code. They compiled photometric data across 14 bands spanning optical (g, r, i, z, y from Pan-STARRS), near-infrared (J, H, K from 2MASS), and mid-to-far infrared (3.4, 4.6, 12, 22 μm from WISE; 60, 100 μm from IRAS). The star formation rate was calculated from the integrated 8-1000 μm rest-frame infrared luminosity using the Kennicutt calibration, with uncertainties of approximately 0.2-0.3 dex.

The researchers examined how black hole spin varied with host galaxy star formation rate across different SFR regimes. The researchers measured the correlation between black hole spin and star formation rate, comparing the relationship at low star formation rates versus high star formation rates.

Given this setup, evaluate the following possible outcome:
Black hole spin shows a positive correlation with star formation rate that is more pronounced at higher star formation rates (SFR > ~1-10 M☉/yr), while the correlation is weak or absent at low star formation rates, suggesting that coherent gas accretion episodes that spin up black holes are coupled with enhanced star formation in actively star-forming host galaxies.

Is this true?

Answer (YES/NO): NO